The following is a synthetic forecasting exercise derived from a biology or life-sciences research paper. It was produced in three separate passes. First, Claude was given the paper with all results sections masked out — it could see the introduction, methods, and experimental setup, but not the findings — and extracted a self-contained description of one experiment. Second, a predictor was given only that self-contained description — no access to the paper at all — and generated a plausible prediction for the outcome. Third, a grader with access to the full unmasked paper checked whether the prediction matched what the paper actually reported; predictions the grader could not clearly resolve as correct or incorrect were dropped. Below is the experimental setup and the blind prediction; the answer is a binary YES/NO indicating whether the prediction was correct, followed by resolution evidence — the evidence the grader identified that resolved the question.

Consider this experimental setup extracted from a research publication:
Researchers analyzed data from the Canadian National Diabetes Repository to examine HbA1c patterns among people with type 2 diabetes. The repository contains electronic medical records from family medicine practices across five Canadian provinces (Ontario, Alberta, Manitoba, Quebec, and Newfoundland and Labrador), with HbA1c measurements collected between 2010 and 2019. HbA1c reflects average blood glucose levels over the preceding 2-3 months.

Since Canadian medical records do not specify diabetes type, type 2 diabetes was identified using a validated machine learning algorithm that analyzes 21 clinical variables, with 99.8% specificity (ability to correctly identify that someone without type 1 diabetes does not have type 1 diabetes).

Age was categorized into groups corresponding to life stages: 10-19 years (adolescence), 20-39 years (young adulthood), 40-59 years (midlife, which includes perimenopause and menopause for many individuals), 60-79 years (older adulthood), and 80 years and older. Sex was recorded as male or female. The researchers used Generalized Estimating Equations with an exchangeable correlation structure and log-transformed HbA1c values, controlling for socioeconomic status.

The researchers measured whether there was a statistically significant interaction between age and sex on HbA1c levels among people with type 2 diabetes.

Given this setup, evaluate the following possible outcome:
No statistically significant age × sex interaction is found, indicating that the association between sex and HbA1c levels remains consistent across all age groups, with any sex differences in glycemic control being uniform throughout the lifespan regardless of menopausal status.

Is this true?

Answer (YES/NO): NO